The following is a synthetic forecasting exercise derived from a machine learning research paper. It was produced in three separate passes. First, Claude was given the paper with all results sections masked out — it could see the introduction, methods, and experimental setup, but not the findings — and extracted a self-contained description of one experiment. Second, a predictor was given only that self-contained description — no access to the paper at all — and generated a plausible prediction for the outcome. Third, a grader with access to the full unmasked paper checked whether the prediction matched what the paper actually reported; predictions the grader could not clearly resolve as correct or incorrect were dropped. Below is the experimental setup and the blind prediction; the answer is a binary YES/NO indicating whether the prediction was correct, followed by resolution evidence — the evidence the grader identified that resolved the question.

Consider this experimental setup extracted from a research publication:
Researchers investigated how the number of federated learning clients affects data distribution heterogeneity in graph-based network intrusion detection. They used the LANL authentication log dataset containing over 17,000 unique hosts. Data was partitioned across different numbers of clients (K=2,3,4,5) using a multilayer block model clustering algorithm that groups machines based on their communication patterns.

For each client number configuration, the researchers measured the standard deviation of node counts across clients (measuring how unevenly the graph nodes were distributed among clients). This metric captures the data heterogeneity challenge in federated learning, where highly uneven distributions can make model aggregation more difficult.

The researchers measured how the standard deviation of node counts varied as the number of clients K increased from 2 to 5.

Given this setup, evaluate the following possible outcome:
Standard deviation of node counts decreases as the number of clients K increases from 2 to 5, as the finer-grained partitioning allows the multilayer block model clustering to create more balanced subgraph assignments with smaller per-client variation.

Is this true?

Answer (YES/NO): YES